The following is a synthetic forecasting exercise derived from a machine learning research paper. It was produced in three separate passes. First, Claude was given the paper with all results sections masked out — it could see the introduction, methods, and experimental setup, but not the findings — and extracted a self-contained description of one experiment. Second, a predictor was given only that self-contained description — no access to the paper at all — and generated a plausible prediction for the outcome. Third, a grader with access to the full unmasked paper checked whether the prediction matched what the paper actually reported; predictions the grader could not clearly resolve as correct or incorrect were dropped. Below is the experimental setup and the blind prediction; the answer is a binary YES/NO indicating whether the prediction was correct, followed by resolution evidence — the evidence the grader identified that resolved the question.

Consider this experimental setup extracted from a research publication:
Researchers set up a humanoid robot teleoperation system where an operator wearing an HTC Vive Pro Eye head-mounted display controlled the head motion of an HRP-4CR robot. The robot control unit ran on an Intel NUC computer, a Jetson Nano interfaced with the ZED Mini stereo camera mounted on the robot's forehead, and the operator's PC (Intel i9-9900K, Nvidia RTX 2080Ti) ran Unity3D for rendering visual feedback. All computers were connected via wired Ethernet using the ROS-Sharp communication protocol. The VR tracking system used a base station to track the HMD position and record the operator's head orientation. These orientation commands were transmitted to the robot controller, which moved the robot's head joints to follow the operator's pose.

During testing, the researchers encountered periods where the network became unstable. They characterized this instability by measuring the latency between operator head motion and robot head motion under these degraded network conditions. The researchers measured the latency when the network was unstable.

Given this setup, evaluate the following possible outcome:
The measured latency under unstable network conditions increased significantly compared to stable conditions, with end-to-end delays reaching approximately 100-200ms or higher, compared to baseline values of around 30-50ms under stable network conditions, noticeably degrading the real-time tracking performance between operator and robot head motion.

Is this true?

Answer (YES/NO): NO